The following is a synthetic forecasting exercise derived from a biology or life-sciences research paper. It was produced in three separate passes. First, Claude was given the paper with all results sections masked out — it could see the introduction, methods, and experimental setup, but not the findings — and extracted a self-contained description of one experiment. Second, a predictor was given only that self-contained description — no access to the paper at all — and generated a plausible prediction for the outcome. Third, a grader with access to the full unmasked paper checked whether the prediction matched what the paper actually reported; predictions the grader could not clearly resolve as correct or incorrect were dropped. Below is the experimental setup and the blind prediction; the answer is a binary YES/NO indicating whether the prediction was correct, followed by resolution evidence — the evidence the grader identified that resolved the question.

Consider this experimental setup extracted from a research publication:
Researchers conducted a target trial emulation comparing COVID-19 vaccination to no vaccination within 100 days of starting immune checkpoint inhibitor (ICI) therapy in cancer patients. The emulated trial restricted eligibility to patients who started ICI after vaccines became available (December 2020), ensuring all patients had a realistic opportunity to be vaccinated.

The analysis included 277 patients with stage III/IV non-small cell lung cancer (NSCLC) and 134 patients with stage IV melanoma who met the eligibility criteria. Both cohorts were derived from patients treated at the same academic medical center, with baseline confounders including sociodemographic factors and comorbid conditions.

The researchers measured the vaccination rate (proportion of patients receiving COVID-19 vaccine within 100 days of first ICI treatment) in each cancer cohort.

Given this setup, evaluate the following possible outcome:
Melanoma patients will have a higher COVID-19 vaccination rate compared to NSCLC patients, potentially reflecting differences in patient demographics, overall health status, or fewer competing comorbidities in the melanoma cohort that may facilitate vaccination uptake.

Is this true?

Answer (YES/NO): NO